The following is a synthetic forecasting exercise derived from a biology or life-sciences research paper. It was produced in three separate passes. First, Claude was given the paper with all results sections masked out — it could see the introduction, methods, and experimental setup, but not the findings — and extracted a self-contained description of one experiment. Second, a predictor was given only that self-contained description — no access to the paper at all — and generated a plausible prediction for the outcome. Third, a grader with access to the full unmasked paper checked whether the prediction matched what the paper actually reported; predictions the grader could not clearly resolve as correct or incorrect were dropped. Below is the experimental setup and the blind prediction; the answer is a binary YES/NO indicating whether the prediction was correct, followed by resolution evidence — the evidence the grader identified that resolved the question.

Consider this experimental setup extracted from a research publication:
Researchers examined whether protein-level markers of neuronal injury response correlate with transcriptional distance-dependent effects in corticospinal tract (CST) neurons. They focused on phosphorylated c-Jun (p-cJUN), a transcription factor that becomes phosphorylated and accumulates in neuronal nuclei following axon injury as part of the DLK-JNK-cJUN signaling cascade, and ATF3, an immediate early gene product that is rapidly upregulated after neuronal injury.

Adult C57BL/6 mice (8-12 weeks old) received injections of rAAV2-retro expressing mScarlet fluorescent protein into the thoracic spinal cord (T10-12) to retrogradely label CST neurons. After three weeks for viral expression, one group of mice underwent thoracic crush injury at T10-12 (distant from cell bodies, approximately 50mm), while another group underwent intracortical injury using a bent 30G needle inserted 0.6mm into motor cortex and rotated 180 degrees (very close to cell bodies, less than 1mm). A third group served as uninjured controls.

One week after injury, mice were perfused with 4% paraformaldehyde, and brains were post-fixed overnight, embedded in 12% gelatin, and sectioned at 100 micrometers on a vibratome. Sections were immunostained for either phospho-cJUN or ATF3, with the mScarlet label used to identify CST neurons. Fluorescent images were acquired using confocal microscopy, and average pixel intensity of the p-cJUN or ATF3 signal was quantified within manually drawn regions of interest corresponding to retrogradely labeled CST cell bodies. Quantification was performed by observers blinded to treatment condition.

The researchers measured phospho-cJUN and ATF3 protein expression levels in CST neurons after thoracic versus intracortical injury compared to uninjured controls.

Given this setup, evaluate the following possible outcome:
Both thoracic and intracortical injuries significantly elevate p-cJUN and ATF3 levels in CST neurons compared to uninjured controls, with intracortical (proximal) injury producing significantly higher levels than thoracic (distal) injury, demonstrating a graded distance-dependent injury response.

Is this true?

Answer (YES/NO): NO